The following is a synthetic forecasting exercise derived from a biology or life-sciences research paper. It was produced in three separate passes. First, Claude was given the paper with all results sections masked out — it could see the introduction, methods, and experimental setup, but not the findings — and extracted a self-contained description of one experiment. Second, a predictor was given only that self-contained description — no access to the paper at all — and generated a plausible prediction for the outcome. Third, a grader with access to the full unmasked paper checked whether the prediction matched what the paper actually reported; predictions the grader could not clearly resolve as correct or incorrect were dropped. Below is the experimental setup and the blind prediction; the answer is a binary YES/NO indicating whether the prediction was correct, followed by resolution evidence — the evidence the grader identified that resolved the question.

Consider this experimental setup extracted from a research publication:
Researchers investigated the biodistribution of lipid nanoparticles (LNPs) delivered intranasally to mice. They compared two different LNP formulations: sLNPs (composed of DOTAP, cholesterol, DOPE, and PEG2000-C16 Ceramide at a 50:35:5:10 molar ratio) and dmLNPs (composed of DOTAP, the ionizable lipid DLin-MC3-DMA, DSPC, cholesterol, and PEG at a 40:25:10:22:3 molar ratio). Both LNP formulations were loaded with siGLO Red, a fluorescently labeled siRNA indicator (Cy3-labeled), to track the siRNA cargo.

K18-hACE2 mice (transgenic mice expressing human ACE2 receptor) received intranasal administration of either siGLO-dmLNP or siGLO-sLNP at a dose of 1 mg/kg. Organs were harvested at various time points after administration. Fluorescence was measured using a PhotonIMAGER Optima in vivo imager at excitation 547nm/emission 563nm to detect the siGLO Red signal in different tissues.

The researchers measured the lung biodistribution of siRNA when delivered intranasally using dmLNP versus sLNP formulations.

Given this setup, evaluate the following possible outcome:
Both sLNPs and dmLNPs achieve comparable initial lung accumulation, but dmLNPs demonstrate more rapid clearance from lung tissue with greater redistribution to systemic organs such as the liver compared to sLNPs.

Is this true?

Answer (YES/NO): NO